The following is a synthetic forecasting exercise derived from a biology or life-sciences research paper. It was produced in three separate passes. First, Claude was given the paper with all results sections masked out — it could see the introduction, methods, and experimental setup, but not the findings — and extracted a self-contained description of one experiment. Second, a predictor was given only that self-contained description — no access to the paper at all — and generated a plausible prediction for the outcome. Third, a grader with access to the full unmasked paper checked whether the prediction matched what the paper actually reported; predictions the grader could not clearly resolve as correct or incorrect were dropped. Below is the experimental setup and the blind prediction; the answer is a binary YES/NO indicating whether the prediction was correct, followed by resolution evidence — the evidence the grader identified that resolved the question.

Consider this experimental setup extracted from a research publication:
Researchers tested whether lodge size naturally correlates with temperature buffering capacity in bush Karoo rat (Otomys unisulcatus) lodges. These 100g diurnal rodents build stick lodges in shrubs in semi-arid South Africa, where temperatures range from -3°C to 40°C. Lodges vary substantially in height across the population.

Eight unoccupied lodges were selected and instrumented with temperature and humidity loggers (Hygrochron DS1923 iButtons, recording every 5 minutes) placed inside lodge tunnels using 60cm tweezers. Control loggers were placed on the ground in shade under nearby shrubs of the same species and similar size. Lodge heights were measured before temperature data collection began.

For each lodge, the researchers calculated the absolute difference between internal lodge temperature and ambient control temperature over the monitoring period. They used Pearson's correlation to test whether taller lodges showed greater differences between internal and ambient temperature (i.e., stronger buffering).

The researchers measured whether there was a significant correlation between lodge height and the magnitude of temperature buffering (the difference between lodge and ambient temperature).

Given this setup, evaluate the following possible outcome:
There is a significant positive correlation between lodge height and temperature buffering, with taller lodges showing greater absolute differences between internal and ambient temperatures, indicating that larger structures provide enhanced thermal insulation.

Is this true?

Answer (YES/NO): YES